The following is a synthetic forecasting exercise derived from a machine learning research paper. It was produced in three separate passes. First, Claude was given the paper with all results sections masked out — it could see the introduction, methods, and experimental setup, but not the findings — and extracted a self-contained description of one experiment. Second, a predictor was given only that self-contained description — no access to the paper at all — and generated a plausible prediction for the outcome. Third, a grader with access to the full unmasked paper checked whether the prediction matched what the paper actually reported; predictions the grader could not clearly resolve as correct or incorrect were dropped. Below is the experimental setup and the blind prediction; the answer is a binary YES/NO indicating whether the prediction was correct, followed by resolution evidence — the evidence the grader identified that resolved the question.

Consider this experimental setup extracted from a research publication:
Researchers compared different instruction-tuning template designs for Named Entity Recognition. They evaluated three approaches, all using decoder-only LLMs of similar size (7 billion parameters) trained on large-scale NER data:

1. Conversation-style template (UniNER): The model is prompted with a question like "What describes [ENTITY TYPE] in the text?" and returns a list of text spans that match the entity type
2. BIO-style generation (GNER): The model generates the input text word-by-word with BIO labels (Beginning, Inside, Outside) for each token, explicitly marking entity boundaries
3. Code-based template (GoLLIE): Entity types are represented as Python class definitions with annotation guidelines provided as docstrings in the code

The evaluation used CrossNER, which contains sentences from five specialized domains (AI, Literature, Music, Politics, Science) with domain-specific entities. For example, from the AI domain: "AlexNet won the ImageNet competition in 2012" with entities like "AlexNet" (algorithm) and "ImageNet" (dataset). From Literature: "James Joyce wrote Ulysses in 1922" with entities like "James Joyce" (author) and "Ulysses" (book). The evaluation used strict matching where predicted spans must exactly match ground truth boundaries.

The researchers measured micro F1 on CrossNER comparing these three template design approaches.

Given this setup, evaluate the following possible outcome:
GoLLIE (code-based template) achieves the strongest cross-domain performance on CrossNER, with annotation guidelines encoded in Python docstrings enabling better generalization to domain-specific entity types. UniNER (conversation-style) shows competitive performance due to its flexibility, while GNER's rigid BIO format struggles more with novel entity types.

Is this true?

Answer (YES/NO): NO